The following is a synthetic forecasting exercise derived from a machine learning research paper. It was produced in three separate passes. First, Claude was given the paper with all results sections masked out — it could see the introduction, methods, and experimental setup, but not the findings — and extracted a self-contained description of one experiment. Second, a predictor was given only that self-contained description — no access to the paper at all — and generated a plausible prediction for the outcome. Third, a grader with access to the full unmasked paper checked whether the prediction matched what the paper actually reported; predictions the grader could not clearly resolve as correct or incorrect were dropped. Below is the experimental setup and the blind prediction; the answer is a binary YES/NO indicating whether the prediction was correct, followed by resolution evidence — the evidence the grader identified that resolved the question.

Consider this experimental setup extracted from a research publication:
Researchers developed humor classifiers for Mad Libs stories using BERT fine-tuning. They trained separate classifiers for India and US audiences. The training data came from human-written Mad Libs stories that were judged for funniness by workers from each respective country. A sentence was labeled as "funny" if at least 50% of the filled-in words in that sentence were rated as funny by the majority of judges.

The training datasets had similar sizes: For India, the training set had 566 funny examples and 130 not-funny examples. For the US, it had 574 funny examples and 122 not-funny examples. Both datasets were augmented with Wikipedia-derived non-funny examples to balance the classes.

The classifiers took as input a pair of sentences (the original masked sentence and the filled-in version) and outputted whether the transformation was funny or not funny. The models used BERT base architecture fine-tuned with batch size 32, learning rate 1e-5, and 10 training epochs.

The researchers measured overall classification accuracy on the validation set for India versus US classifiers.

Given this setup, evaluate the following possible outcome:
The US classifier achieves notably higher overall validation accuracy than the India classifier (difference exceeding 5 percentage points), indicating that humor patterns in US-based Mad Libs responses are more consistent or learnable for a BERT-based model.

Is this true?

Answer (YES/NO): NO